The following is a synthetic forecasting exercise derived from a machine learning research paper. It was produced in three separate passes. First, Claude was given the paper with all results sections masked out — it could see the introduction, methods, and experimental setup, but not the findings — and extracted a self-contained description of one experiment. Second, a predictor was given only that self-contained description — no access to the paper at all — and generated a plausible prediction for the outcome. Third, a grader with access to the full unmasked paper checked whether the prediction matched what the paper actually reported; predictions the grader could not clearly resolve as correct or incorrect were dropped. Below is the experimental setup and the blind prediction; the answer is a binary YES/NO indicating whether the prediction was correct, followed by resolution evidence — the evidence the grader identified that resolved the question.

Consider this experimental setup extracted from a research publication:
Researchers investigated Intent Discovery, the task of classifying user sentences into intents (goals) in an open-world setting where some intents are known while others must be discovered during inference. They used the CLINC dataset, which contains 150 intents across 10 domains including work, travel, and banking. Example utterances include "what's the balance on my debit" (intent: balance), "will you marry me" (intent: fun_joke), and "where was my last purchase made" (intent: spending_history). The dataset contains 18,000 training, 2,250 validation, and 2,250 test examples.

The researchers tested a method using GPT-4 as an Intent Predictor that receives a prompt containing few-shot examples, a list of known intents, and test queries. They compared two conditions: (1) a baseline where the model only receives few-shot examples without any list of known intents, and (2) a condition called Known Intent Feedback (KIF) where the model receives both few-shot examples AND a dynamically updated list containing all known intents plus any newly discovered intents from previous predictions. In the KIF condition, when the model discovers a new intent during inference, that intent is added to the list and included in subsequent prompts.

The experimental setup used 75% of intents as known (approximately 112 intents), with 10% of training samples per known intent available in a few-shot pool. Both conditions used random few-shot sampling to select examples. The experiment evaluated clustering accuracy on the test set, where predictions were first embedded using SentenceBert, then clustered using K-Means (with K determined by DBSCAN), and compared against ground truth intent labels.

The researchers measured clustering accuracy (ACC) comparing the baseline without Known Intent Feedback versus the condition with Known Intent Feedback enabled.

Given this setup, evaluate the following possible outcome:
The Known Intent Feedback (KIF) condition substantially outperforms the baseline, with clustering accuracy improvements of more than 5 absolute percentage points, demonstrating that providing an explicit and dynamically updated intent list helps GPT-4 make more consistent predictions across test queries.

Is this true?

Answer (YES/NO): YES